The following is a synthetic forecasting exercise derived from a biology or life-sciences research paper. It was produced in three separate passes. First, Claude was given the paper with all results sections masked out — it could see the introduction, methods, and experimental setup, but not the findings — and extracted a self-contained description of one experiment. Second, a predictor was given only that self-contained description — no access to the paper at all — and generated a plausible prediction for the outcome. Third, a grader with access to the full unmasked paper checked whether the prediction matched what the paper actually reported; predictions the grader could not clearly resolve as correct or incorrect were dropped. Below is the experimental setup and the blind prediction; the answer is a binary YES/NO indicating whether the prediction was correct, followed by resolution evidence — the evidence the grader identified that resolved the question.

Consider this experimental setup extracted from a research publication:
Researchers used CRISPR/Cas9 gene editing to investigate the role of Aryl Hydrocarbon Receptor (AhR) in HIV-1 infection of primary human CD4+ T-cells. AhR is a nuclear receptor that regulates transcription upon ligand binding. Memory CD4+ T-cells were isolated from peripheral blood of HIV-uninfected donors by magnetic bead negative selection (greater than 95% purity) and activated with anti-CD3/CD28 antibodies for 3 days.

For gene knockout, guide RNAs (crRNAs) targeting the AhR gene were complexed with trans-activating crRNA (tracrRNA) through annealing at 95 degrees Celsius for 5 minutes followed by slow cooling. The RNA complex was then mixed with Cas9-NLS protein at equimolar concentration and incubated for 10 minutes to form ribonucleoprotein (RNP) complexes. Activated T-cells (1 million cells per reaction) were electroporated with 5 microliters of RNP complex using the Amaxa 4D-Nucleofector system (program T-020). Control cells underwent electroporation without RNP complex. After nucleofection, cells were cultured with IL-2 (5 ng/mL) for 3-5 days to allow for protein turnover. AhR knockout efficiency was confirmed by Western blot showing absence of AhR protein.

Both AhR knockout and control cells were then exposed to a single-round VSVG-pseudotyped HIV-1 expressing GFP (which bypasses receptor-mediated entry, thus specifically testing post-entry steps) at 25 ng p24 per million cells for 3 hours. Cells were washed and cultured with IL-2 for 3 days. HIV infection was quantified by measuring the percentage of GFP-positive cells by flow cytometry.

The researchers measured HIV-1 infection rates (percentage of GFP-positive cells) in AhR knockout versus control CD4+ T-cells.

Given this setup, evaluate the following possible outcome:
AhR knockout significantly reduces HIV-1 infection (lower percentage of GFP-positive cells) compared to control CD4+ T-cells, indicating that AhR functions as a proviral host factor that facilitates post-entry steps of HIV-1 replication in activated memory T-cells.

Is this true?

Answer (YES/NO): NO